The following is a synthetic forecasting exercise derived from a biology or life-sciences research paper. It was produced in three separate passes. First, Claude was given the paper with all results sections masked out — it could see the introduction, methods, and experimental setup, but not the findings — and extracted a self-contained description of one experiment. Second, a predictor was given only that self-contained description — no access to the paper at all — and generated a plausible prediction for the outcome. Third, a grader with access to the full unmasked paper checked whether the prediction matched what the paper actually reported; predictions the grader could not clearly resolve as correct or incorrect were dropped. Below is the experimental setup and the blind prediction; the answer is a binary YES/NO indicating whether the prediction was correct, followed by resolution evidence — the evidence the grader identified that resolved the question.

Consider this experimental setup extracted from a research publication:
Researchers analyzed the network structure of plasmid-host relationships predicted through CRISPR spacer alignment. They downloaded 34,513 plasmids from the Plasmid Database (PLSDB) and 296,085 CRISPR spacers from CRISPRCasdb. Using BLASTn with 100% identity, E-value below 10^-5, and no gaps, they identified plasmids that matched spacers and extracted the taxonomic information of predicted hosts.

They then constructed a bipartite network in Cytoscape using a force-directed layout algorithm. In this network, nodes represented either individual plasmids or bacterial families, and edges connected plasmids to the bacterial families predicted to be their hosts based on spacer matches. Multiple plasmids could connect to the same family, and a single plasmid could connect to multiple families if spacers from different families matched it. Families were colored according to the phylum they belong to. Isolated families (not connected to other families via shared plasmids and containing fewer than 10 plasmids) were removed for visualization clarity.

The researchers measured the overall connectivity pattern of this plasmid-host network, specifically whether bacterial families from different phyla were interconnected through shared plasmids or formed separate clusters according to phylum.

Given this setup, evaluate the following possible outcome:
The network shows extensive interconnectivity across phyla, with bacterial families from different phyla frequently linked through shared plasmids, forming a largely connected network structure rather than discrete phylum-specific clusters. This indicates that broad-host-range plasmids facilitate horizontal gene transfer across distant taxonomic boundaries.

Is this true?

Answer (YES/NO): NO